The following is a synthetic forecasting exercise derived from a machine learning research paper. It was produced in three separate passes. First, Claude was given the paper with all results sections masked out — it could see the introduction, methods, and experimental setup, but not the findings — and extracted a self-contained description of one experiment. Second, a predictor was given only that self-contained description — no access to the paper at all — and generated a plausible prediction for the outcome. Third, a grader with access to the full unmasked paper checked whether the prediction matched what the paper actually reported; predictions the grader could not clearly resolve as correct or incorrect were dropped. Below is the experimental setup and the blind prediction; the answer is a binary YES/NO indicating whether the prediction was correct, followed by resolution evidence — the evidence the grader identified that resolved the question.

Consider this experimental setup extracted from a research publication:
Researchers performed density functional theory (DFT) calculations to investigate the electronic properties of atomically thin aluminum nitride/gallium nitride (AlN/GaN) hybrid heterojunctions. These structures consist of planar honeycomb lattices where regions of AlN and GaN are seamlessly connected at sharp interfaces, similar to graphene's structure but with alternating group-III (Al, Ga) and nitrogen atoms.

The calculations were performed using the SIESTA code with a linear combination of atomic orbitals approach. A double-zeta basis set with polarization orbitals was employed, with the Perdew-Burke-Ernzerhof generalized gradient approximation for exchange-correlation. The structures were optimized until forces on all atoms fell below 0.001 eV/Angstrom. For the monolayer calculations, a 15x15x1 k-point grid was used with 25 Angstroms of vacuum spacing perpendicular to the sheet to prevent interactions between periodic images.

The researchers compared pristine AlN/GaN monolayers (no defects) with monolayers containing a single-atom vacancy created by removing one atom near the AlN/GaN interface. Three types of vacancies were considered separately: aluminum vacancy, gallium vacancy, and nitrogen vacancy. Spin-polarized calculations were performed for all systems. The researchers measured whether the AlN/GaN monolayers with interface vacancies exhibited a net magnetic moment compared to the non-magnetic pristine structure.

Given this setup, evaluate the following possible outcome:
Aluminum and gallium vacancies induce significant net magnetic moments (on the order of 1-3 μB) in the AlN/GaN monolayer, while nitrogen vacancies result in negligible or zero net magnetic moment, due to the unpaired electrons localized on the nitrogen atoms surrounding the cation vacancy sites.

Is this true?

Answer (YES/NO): NO